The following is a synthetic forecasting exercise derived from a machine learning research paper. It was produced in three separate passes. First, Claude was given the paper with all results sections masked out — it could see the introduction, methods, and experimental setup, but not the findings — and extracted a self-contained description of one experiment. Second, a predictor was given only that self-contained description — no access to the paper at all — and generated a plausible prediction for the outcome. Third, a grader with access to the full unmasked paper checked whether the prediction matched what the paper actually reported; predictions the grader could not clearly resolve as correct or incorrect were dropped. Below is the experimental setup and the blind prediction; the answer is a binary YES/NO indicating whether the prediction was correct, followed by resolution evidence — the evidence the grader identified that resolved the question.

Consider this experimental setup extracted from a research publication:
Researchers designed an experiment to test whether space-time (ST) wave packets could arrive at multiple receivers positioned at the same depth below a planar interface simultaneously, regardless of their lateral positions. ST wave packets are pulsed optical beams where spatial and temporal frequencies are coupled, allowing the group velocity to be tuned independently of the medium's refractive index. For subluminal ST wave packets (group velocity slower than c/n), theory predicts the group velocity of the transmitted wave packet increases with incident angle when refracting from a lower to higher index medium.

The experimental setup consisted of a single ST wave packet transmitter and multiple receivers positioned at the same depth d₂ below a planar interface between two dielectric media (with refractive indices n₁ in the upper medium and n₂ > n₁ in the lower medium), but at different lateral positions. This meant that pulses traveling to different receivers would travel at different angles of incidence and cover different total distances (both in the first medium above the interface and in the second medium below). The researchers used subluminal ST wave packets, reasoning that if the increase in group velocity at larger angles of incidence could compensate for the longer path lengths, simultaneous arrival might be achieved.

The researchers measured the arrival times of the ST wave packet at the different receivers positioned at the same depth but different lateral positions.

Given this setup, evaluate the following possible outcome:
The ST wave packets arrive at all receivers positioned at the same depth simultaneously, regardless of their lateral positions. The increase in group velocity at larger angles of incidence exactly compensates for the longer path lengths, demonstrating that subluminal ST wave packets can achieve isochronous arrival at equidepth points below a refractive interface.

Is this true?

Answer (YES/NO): NO